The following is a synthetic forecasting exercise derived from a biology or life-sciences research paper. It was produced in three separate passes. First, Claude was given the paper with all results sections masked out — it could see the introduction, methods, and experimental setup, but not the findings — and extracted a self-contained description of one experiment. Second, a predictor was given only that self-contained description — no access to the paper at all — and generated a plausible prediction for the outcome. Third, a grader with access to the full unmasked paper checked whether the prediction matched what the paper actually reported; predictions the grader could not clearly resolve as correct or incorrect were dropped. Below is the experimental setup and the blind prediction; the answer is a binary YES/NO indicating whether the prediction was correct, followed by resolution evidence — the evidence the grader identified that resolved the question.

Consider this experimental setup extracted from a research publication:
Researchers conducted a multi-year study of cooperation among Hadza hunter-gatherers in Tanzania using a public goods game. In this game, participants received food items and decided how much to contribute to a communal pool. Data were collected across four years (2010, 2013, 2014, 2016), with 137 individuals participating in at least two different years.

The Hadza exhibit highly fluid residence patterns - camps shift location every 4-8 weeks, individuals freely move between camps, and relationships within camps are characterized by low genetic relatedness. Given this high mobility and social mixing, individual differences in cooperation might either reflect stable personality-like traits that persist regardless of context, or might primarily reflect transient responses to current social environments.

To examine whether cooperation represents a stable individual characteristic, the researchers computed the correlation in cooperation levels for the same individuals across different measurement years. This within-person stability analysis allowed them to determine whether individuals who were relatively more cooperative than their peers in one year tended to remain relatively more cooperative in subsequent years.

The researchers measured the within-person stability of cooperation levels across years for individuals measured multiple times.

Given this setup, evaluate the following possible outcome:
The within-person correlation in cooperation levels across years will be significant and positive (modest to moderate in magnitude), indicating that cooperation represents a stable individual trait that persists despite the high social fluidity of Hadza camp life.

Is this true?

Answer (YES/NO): NO